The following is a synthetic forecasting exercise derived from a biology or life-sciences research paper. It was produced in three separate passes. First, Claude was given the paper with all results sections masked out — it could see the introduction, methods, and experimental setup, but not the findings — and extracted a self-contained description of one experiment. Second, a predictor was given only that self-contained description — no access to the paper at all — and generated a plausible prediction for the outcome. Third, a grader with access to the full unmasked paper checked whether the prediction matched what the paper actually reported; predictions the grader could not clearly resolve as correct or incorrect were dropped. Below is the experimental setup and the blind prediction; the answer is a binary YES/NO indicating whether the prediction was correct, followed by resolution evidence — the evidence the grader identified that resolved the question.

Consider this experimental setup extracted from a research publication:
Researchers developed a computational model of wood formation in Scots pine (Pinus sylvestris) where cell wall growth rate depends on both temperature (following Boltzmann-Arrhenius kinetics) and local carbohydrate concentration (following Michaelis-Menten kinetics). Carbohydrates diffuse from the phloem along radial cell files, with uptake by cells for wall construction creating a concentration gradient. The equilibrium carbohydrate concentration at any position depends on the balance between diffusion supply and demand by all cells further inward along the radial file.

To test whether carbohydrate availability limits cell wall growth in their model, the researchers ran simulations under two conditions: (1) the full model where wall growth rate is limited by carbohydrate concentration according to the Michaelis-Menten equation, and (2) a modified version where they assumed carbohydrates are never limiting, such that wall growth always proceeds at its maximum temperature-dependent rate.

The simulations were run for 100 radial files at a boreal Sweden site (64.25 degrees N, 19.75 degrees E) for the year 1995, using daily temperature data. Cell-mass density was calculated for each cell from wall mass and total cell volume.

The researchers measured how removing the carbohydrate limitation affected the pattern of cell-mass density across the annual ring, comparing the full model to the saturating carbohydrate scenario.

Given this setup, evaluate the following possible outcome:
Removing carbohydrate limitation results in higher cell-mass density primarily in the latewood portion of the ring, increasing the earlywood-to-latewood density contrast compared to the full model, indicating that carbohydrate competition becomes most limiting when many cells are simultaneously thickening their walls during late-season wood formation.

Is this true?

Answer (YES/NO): NO